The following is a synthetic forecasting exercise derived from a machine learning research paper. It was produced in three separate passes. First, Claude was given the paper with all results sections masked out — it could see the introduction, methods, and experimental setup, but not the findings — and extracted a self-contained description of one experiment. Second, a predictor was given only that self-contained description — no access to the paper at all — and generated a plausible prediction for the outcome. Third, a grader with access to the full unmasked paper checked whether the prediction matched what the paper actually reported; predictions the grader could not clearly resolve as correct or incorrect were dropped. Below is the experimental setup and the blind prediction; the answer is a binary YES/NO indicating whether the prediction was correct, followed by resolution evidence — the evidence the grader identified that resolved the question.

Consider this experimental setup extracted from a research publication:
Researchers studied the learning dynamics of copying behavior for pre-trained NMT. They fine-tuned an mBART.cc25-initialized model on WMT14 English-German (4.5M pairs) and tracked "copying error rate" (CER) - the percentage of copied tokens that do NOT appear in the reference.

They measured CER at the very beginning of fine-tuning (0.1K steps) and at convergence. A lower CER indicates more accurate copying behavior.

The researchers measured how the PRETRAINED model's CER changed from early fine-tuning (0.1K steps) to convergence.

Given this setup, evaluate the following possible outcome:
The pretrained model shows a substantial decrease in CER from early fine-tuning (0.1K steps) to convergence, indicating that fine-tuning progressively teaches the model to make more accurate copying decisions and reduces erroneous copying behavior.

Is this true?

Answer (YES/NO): YES